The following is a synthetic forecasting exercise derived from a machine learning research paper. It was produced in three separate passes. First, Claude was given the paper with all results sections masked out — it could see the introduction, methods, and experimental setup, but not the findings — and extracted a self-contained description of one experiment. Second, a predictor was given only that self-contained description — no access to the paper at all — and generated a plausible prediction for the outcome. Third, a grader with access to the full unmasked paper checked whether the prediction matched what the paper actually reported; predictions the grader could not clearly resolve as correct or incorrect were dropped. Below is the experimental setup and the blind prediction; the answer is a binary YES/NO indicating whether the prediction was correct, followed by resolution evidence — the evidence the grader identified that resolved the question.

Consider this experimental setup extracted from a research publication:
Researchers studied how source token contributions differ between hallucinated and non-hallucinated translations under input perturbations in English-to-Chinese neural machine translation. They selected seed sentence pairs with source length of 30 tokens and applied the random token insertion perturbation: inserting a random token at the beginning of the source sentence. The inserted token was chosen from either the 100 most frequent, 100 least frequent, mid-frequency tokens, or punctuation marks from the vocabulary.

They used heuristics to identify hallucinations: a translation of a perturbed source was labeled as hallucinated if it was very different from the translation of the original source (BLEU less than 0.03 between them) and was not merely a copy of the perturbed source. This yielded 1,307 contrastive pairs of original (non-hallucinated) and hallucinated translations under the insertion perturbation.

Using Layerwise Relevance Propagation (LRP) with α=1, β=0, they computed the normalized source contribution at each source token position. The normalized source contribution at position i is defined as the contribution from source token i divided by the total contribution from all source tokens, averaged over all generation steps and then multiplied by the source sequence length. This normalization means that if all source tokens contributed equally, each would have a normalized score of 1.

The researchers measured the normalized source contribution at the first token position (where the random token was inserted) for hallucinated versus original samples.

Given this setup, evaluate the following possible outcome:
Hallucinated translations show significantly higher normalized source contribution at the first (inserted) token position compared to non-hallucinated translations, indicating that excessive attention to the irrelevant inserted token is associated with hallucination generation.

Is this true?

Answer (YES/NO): YES